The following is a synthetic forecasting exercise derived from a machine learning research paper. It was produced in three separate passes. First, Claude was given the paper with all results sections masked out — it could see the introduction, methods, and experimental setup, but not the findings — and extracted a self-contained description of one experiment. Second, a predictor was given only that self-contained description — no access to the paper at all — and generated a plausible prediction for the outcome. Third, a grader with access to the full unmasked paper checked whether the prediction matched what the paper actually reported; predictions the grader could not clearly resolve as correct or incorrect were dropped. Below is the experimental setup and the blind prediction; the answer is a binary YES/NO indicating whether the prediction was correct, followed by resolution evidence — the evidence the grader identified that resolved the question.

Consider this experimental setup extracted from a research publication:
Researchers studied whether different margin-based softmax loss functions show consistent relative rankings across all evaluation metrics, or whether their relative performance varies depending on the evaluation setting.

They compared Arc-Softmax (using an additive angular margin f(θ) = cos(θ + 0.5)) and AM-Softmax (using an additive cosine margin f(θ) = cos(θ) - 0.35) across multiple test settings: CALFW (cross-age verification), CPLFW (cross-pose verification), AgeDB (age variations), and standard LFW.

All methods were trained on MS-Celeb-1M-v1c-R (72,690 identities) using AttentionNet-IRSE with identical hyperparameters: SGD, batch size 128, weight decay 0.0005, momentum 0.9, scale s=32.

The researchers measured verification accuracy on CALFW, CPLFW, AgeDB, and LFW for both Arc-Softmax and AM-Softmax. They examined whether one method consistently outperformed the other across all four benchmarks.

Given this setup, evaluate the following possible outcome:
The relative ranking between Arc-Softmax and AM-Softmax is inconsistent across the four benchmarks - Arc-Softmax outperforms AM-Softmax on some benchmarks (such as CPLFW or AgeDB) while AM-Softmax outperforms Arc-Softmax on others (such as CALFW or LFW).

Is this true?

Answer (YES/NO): NO